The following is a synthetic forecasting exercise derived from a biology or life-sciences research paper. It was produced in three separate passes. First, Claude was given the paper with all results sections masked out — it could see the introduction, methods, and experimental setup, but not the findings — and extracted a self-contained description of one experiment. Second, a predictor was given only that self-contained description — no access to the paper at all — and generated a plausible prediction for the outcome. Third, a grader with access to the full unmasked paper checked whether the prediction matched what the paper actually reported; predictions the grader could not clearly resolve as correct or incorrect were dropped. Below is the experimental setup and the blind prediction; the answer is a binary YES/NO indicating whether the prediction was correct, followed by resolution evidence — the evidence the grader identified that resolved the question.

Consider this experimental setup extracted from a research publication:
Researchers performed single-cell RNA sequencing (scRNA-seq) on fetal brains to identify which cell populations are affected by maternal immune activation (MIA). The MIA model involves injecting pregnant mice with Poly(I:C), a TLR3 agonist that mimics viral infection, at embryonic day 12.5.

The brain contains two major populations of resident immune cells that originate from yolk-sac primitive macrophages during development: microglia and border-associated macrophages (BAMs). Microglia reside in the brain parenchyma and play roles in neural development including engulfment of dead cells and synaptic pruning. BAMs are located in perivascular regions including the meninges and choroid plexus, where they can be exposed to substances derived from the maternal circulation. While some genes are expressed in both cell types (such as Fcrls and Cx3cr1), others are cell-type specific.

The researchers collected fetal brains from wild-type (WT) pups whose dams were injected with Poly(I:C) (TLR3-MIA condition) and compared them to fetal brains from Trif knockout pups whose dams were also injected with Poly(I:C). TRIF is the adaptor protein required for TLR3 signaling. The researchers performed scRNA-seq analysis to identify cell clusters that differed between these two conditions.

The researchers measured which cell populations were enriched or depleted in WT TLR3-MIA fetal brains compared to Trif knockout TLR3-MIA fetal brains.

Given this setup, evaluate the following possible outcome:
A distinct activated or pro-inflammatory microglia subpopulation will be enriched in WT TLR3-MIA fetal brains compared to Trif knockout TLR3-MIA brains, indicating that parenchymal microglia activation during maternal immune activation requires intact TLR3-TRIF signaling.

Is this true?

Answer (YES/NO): NO